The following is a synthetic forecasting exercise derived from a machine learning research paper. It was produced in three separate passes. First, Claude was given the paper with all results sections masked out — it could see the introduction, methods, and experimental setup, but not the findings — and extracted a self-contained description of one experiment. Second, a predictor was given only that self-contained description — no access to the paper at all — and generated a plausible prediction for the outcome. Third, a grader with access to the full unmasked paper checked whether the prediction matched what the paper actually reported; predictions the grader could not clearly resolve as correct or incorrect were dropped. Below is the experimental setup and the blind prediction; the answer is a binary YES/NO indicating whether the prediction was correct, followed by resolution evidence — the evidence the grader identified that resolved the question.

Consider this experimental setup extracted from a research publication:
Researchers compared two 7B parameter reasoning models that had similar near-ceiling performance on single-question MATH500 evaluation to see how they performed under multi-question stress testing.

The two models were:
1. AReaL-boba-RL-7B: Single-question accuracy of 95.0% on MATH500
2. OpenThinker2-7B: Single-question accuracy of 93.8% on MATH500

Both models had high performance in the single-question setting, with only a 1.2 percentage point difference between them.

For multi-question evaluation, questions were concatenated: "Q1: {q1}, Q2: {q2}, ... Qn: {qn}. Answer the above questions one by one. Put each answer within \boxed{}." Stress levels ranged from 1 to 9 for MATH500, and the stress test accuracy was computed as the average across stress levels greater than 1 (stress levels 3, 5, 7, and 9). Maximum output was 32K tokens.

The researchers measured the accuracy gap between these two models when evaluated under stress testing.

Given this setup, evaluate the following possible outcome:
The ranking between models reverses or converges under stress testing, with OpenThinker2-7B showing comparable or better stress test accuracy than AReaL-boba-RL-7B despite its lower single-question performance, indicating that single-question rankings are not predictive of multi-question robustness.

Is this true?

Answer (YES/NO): YES